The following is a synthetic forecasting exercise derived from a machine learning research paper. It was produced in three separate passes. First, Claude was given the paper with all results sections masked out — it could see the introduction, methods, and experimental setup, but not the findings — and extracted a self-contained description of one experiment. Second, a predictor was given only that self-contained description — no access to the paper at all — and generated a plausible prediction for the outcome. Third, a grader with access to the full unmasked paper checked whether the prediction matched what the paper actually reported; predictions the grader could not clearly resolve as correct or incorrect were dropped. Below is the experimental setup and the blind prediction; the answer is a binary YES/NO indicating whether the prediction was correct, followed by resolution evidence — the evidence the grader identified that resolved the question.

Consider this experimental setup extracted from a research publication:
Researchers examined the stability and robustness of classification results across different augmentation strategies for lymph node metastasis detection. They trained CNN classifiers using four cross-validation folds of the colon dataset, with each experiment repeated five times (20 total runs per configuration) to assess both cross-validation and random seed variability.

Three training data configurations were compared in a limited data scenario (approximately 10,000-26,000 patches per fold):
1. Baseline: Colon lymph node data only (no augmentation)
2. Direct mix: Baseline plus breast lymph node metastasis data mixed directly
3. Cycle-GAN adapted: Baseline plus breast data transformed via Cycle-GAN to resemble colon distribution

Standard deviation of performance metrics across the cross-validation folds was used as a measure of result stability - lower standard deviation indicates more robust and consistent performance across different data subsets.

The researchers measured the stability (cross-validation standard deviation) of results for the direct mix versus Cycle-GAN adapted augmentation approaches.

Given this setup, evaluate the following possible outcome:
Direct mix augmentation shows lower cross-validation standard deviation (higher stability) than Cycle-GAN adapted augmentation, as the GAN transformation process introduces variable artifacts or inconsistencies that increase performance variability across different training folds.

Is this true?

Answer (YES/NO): YES